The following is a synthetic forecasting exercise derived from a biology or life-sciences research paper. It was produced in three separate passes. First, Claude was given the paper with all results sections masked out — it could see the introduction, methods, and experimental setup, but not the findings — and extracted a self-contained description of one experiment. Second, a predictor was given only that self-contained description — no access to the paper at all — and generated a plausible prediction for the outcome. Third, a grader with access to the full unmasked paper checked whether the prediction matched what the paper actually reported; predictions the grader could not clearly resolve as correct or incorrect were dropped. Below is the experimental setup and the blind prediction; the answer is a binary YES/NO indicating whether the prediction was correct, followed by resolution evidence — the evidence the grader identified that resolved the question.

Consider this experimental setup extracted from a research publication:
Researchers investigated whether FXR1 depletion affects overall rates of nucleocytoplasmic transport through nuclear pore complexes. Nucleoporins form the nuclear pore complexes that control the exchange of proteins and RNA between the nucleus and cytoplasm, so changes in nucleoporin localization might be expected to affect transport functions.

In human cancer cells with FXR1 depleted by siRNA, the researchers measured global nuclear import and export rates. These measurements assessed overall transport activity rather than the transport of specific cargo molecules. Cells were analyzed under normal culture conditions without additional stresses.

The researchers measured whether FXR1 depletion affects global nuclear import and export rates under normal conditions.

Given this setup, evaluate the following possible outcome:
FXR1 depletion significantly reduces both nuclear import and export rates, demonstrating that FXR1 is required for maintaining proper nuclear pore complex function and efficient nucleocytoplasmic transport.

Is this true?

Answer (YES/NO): NO